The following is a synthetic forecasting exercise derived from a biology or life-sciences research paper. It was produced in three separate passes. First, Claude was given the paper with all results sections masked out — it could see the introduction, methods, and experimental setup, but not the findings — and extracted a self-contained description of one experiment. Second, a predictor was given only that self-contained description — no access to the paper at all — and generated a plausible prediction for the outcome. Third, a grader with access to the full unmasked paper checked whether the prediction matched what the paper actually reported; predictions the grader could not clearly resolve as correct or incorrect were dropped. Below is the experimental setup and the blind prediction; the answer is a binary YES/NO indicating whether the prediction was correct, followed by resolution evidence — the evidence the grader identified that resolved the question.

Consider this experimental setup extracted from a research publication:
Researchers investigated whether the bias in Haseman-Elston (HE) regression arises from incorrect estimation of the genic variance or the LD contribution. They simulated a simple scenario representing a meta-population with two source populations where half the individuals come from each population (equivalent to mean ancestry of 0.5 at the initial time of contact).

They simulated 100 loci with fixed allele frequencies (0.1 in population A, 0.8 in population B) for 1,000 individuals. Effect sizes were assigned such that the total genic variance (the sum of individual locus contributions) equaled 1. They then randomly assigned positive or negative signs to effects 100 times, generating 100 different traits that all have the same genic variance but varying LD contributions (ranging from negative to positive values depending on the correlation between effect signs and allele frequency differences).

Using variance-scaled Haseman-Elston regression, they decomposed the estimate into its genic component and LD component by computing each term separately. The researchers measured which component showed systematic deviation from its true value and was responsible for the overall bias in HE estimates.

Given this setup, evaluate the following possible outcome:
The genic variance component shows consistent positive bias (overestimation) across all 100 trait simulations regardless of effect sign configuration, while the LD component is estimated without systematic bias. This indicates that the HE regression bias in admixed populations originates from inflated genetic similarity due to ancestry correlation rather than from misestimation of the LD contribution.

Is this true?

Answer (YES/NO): NO